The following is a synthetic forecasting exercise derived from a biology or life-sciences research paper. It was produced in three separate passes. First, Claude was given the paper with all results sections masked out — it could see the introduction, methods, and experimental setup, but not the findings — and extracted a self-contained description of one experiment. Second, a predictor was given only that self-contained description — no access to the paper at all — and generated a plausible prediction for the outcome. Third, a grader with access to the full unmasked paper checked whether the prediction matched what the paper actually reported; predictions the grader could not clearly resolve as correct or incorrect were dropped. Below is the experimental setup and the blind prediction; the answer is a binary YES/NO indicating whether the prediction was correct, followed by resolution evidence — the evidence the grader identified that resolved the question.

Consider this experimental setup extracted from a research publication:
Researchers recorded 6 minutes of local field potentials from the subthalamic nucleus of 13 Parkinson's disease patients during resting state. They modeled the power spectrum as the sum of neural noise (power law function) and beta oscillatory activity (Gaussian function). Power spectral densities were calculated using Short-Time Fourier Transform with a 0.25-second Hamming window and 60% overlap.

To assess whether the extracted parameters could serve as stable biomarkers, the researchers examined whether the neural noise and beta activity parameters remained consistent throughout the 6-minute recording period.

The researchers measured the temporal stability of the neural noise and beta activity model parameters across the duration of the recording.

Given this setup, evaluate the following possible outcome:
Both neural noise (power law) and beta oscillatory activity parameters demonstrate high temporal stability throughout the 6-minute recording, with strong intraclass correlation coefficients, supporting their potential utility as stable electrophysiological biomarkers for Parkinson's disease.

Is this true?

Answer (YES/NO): NO